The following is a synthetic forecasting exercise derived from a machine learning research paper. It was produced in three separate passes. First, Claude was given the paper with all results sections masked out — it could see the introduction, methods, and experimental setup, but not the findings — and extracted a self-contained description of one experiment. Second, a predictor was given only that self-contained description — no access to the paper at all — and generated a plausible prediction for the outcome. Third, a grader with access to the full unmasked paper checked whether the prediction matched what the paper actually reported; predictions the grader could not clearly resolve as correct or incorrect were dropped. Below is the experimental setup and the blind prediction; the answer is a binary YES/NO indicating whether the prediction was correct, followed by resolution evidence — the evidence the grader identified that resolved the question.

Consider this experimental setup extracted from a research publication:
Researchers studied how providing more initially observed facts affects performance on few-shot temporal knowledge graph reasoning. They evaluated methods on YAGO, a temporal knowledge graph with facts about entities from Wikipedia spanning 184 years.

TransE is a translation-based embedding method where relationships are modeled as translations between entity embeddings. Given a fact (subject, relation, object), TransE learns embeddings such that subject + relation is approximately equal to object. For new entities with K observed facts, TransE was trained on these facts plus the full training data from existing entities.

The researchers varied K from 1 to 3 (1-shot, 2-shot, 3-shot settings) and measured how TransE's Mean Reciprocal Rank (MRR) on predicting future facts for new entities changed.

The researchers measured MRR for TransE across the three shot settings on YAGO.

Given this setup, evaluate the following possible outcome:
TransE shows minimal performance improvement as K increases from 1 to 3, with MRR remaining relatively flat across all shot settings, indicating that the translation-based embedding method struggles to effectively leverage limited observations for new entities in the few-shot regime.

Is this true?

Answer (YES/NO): NO